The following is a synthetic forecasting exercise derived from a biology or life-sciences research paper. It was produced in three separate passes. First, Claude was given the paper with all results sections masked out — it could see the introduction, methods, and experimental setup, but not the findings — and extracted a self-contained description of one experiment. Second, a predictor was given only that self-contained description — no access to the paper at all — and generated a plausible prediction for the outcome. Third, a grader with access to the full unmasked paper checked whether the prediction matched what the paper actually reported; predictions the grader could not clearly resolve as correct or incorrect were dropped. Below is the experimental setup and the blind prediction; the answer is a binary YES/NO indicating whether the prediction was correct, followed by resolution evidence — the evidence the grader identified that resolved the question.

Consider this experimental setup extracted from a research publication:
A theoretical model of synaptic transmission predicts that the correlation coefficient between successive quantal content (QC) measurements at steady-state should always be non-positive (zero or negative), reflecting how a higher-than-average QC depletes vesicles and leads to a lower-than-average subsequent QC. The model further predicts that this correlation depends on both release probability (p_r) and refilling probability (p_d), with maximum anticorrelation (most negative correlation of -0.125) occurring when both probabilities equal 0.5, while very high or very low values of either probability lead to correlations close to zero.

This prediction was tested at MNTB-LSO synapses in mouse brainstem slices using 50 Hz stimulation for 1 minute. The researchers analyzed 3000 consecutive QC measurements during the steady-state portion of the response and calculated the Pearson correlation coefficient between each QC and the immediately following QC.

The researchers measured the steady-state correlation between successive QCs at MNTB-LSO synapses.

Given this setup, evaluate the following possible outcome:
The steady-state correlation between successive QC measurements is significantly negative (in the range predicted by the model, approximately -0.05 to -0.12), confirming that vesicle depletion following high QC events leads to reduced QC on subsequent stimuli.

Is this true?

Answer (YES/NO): NO